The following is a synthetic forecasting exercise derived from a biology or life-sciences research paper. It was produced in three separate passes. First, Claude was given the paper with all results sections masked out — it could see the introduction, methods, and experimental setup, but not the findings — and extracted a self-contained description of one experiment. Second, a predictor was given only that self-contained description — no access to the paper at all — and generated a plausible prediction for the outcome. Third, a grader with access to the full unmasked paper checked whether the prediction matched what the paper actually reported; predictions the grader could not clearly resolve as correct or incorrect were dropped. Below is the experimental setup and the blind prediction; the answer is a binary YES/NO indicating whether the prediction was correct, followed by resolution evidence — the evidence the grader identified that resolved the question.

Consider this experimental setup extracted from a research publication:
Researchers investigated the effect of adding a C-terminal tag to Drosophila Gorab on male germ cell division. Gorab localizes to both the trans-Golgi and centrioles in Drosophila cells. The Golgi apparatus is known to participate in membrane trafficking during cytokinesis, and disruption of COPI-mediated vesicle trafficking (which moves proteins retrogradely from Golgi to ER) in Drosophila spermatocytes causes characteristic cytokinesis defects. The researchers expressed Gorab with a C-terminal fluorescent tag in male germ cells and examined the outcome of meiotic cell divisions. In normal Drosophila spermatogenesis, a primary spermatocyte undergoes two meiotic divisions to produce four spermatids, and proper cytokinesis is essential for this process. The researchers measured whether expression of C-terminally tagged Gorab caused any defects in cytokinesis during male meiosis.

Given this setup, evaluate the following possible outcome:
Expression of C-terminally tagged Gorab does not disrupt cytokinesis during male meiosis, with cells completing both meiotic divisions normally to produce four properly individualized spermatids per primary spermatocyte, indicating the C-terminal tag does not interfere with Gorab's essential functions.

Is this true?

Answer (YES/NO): NO